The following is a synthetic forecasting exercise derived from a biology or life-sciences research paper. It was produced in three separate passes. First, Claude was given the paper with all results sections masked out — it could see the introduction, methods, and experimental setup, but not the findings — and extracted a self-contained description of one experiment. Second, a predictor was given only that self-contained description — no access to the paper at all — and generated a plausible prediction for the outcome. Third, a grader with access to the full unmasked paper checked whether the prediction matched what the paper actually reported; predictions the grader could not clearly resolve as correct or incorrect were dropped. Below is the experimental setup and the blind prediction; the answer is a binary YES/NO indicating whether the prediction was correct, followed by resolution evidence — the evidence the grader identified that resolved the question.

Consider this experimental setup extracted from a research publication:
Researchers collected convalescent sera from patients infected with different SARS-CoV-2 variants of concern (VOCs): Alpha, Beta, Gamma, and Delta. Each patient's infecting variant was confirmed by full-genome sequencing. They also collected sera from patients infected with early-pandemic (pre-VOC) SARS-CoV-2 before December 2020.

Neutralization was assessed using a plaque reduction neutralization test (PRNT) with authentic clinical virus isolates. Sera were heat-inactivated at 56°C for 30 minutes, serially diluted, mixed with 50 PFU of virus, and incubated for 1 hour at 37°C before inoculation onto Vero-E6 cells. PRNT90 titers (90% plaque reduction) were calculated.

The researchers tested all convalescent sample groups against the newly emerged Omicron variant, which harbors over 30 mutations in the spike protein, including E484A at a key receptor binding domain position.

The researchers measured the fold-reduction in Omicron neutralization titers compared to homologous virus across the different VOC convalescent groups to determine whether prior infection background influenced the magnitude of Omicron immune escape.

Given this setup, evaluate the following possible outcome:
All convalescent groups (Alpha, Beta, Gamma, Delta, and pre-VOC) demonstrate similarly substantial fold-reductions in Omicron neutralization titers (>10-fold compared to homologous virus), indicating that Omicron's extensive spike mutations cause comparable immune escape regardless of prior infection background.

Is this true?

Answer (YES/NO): NO